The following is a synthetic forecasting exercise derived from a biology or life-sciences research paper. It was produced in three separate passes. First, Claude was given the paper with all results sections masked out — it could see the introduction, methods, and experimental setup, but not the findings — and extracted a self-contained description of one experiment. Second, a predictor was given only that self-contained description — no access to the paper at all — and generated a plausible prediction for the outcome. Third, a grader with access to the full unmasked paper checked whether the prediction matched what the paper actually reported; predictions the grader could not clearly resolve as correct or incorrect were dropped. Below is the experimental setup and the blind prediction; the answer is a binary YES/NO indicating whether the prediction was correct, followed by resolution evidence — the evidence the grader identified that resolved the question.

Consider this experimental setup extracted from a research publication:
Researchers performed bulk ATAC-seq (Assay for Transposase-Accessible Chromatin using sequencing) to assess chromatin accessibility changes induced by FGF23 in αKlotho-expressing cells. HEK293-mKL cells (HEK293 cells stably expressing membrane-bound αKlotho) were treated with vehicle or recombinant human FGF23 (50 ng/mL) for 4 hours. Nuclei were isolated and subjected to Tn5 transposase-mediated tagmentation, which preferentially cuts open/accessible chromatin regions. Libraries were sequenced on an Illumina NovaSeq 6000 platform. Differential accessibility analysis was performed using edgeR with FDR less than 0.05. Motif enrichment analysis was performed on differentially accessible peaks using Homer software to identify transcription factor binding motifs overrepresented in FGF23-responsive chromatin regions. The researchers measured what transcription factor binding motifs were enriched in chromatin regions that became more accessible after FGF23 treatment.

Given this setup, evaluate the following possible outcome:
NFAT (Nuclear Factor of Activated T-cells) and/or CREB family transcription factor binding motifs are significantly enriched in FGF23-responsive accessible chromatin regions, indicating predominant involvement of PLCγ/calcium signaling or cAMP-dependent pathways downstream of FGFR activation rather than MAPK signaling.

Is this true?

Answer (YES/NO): NO